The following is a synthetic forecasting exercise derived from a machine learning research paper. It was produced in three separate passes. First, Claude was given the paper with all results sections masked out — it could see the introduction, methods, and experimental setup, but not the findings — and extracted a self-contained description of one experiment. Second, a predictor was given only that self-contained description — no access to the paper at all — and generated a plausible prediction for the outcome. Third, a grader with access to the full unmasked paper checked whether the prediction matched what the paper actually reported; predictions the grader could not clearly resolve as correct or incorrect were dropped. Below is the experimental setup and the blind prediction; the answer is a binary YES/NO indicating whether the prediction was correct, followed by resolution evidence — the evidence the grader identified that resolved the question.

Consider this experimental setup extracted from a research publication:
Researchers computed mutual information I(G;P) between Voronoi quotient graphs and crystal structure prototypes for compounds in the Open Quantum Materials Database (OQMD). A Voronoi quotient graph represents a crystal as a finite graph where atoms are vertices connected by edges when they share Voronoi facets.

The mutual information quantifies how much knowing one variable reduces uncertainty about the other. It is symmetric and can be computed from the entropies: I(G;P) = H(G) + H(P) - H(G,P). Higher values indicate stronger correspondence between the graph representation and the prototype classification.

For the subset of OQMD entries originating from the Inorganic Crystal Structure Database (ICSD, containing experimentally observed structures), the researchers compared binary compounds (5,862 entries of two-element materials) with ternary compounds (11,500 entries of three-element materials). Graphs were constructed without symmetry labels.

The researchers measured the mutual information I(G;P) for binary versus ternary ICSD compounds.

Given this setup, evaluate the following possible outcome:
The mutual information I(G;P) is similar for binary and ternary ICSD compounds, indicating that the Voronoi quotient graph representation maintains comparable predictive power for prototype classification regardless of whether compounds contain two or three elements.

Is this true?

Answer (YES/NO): NO